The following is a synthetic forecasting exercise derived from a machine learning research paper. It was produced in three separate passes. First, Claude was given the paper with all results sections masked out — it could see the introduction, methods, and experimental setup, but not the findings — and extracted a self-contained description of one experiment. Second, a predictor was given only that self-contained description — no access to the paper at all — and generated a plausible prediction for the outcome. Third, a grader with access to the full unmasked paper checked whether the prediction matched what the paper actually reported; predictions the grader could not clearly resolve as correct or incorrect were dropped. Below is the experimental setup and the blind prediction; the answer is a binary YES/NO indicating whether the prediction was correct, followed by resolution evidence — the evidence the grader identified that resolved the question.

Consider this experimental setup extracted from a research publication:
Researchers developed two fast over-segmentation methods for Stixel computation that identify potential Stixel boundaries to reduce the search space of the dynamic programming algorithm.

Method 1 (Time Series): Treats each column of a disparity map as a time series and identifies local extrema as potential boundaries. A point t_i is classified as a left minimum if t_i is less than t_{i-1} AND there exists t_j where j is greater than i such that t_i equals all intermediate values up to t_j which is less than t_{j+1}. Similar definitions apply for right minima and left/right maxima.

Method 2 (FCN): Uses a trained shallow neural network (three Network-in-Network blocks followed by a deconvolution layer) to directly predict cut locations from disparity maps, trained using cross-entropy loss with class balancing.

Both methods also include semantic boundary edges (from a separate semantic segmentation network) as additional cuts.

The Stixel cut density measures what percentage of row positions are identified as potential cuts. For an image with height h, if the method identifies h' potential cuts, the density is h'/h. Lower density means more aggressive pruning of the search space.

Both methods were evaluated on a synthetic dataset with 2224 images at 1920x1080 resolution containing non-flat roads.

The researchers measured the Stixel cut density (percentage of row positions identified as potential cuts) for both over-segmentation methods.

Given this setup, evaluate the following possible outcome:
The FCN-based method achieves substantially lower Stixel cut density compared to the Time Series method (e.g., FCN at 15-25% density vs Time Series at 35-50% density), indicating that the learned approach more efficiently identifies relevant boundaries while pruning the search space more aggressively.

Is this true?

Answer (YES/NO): NO